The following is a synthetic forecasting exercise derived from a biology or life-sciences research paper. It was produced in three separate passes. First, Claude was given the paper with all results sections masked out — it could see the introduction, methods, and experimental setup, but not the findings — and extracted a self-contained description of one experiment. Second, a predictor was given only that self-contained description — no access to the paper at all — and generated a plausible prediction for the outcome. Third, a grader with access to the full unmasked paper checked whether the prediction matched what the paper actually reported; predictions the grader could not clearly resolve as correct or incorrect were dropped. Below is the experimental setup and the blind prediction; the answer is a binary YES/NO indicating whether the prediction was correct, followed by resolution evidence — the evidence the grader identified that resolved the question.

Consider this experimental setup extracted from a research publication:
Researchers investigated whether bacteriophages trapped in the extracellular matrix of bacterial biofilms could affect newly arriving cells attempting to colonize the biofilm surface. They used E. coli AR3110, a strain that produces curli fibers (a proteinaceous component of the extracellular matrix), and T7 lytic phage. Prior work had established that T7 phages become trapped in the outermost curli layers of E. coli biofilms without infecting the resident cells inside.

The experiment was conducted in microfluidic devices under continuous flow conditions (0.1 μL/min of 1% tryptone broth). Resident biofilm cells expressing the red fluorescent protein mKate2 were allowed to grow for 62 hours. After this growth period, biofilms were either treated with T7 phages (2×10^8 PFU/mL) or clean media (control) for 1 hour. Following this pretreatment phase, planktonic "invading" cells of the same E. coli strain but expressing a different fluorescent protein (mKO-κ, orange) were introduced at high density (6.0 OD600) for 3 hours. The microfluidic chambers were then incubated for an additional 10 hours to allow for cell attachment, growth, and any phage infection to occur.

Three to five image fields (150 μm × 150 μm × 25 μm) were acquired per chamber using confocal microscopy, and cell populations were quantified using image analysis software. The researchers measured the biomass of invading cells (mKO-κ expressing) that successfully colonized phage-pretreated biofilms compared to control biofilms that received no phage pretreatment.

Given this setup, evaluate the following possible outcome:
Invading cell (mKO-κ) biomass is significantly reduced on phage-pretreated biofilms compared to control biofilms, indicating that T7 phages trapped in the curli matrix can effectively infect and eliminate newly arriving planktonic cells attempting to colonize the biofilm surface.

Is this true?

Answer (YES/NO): YES